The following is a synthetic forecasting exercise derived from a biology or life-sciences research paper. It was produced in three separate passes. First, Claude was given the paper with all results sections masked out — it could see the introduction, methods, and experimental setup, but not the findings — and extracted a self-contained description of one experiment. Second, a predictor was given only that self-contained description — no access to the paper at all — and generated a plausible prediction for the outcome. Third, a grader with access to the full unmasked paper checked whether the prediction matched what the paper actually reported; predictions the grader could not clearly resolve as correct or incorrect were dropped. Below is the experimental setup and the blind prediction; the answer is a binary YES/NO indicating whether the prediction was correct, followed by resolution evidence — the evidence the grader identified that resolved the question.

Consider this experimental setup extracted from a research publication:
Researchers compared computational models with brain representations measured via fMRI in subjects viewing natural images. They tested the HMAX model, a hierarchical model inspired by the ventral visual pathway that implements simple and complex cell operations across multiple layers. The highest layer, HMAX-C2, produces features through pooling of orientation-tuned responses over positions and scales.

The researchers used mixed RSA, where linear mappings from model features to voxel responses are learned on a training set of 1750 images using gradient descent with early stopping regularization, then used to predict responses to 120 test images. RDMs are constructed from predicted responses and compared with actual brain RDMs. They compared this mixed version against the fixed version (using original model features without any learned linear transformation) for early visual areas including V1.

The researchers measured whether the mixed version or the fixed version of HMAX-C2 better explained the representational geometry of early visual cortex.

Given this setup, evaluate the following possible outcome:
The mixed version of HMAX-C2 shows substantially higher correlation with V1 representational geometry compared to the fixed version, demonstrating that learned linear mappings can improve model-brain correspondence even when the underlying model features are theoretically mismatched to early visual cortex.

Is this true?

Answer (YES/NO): NO